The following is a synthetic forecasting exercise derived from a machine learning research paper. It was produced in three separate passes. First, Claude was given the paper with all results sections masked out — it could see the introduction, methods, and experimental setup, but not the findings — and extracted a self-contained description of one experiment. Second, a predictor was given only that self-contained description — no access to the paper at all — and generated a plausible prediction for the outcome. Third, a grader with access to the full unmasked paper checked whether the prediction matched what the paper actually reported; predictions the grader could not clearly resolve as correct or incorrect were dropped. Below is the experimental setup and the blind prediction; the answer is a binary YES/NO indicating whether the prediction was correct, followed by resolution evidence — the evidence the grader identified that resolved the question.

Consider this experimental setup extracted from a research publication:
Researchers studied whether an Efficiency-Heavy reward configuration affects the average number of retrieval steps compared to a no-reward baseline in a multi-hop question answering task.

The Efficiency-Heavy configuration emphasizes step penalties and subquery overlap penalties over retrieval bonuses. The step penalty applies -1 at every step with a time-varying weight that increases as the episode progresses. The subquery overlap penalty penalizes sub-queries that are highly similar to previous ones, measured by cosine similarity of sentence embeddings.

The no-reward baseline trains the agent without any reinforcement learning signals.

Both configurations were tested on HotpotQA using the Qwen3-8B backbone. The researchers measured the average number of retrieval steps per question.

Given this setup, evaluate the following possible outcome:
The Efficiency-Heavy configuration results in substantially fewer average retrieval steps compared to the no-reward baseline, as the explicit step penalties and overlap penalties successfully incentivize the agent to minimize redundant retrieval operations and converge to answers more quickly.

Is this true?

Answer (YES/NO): NO